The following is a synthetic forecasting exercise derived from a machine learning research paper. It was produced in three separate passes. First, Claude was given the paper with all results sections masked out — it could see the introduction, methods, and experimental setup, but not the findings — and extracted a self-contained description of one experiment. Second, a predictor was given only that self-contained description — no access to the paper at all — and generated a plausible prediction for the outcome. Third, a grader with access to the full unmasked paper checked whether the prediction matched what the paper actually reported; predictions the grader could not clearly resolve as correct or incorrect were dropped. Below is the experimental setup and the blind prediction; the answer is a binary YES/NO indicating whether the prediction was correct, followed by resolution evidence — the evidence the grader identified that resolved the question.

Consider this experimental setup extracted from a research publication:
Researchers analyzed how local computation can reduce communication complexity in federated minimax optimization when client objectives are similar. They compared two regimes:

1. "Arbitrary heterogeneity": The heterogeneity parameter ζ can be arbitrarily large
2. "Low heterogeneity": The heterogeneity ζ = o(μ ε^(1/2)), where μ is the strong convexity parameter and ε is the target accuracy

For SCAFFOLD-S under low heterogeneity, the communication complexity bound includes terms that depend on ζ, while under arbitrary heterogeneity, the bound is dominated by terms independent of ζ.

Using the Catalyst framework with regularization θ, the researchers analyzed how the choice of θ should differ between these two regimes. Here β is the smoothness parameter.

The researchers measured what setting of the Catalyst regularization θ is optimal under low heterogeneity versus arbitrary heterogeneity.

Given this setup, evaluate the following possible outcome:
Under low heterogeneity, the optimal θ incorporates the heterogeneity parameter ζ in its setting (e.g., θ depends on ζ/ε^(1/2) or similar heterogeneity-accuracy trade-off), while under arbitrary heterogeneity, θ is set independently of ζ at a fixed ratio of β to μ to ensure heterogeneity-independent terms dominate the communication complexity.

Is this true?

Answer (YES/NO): NO